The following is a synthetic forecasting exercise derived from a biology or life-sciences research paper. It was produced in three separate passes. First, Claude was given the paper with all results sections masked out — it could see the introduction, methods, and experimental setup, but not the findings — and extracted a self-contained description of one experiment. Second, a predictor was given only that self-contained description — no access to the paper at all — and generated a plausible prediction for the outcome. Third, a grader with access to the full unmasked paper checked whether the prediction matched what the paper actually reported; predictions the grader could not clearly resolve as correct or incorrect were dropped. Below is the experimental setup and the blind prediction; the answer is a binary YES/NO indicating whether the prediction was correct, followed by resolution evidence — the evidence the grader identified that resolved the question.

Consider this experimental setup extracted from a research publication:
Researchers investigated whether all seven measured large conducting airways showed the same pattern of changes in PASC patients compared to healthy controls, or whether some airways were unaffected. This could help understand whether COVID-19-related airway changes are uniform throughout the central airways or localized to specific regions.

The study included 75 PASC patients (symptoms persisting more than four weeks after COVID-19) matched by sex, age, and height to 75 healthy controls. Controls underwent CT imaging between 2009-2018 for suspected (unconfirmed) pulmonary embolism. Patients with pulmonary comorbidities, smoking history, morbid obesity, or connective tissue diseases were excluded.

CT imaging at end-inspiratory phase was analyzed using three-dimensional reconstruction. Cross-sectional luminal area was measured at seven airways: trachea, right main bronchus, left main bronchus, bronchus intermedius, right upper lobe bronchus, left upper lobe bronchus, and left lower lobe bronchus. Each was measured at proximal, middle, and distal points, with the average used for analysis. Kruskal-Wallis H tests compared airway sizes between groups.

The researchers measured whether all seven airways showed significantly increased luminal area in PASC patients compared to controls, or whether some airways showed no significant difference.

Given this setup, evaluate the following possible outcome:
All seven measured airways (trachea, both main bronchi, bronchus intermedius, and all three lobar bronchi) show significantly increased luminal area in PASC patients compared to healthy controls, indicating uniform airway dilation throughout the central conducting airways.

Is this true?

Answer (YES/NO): NO